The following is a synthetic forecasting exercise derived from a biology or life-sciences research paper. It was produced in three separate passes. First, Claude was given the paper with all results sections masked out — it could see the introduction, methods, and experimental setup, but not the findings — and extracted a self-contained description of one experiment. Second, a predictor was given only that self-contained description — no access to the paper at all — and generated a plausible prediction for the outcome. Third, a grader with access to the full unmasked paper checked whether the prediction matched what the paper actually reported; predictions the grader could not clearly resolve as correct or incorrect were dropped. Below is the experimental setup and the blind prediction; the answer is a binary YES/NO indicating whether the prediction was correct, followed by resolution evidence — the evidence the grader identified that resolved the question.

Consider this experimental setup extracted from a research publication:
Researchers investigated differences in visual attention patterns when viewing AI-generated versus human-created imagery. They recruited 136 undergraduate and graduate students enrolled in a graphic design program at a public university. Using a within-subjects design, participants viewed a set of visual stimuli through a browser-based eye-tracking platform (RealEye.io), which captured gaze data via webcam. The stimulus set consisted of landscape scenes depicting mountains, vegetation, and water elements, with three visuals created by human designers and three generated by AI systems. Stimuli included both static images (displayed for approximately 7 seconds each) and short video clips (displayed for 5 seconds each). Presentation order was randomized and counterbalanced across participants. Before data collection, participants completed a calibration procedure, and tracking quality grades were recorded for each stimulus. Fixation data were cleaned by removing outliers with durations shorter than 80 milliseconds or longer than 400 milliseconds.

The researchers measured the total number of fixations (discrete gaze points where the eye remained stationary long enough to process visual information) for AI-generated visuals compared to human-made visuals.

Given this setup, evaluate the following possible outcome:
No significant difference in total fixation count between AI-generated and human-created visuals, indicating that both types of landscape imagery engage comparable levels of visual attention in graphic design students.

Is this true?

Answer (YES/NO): NO